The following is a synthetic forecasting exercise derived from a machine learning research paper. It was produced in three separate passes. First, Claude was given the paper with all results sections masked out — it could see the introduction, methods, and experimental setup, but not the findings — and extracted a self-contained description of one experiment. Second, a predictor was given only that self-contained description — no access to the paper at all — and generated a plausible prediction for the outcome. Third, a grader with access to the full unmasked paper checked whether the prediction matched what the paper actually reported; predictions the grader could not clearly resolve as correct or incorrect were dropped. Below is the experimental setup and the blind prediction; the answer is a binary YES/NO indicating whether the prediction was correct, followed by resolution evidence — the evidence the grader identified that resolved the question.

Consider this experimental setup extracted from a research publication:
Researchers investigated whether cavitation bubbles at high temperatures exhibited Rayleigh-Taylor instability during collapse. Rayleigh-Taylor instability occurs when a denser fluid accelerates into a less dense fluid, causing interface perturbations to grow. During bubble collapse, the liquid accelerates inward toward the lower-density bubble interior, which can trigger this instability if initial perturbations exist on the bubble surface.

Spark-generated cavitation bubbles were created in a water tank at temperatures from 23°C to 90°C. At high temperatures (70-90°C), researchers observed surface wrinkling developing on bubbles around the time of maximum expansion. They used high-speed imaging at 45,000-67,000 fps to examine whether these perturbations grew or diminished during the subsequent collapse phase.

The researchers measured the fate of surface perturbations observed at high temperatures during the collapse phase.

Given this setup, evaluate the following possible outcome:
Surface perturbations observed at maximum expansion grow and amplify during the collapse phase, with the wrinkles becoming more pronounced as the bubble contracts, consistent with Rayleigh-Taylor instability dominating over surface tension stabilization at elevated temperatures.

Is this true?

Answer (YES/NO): YES